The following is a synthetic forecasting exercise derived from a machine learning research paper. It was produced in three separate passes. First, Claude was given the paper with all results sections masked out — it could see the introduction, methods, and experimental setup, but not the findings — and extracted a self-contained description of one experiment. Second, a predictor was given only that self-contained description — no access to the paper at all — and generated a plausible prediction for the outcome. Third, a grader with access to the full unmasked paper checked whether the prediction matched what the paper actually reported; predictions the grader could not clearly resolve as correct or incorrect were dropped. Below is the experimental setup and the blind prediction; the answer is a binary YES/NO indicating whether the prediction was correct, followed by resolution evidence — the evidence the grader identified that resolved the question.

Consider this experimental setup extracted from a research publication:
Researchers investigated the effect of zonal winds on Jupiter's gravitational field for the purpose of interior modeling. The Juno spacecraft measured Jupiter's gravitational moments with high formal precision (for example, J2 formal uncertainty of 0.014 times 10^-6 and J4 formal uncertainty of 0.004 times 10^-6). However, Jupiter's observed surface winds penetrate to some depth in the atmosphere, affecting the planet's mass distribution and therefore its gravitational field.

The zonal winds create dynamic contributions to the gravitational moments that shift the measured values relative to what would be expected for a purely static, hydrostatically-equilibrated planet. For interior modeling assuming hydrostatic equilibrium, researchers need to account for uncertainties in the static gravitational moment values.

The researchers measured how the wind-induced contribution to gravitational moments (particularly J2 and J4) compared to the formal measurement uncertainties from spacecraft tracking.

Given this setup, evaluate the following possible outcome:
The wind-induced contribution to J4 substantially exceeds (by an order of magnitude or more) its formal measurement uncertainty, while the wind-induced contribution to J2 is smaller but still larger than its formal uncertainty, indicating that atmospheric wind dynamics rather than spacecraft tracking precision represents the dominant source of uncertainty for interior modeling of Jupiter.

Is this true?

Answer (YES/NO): NO